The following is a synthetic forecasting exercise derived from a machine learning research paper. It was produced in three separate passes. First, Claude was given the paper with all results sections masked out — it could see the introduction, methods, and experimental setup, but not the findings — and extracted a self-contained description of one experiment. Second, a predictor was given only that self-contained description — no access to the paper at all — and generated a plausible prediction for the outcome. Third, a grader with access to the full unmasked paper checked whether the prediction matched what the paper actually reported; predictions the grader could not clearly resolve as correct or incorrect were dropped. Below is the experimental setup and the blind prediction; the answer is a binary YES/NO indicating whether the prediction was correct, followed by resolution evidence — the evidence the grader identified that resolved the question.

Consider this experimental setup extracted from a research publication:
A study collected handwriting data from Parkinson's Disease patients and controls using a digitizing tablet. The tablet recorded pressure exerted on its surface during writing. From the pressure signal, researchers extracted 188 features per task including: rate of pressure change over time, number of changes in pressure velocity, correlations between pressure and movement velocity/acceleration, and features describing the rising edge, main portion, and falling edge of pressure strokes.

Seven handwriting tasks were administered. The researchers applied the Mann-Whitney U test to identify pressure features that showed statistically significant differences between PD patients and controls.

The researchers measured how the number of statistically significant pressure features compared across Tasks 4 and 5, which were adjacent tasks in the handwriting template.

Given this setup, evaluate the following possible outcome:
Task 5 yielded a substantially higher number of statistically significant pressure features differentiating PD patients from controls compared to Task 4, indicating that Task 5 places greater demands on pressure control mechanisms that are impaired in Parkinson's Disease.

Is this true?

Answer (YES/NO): YES